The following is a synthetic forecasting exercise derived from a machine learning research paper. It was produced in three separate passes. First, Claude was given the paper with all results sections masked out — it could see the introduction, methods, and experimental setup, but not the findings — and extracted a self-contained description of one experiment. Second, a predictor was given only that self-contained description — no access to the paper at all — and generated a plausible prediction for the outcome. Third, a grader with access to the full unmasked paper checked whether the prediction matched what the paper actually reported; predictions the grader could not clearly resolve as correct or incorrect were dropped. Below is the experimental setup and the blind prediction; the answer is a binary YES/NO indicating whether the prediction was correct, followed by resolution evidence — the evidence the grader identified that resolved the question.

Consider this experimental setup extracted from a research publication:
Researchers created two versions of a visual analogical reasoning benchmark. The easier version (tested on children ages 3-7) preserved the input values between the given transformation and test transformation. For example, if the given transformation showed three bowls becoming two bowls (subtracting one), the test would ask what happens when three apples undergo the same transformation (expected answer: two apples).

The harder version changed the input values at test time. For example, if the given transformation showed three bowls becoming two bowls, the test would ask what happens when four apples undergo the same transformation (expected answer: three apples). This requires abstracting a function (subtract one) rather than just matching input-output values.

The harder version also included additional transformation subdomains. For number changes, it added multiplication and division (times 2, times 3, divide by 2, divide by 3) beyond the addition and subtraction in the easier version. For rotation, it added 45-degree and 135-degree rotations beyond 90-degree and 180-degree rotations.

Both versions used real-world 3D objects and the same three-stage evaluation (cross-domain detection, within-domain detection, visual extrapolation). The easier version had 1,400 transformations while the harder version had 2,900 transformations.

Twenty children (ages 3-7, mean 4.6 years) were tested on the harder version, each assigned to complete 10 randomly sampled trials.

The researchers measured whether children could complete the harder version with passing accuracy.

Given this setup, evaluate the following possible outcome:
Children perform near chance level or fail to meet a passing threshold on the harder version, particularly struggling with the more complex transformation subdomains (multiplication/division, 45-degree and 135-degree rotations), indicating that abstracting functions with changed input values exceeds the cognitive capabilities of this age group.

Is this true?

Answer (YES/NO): YES